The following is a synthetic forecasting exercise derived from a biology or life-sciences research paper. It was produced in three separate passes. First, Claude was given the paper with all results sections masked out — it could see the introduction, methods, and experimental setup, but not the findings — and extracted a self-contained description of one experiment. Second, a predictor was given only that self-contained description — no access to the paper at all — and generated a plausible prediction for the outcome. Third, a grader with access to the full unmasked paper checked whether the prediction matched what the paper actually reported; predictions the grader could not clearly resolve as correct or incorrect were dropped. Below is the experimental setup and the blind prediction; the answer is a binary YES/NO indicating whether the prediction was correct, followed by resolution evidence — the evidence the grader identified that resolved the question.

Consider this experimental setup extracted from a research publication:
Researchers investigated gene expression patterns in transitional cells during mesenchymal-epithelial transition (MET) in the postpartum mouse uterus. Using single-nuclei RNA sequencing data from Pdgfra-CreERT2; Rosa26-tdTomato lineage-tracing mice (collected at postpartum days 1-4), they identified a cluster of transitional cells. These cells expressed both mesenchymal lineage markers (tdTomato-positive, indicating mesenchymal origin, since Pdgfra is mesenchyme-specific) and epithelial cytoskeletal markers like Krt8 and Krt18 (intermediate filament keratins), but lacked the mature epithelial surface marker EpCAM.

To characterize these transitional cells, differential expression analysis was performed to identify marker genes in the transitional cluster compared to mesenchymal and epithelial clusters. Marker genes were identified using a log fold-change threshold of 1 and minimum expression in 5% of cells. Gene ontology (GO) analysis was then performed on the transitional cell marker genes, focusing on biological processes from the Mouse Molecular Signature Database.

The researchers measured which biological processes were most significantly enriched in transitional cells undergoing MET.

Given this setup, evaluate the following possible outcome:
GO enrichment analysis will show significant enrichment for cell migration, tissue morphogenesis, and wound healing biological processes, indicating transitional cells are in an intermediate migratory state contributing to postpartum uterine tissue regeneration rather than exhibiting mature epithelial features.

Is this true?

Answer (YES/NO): NO